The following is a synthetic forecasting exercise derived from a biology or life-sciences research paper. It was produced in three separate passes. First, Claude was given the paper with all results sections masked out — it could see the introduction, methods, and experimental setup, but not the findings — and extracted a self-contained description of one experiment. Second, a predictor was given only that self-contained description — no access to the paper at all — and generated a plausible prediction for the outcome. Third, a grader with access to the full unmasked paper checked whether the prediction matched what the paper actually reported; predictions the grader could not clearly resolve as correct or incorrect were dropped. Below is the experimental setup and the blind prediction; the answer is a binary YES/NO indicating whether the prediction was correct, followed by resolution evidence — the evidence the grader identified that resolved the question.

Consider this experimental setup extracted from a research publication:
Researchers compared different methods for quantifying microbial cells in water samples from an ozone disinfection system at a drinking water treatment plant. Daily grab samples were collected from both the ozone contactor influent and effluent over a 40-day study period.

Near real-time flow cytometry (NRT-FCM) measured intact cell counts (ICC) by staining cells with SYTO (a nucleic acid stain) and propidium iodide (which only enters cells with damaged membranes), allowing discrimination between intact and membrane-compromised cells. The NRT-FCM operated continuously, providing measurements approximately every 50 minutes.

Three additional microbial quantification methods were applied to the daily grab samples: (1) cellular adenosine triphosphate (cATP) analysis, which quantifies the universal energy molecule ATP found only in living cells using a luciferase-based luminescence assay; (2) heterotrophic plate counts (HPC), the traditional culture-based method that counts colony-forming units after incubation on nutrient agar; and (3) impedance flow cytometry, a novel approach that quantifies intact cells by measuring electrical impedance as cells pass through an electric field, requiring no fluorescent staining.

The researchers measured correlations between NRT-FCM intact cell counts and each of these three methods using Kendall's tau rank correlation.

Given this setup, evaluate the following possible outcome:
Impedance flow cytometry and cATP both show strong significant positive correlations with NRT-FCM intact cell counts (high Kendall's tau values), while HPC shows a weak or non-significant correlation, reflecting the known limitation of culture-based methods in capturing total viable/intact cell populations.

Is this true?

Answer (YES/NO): NO